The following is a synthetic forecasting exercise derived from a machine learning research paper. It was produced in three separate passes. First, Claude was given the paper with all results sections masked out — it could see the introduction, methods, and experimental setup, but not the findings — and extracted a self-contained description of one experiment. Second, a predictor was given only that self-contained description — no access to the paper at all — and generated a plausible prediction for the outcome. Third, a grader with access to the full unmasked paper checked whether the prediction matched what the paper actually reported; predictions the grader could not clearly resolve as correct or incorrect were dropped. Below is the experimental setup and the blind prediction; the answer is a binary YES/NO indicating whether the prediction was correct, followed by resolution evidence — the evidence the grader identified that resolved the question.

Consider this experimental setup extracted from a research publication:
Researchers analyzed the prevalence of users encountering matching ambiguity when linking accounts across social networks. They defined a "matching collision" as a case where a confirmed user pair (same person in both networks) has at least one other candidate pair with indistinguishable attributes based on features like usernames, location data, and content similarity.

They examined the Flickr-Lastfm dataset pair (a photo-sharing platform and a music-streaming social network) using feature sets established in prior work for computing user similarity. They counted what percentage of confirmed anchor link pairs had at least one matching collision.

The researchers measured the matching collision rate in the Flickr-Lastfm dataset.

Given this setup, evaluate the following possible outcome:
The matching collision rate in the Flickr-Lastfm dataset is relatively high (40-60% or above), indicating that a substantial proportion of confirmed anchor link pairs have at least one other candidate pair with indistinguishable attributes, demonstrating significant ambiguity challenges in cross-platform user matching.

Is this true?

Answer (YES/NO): NO